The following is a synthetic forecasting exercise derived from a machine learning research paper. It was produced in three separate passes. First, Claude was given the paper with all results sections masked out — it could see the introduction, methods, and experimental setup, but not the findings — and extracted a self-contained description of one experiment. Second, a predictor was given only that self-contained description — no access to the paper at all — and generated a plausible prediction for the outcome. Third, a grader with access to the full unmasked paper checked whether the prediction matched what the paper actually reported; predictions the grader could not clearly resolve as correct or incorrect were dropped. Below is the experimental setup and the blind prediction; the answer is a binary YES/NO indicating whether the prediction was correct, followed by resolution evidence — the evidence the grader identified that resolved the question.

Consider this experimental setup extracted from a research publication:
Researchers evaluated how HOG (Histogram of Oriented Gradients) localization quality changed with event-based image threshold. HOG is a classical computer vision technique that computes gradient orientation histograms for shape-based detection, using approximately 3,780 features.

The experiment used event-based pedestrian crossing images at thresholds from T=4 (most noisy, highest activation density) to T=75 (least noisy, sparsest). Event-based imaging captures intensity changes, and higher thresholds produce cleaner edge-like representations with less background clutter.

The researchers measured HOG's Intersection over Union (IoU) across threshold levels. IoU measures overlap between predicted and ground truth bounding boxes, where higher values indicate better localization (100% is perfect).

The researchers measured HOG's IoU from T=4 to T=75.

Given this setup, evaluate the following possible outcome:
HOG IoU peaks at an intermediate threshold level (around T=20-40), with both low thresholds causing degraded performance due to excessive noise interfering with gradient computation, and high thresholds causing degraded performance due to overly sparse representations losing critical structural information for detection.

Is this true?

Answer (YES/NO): NO